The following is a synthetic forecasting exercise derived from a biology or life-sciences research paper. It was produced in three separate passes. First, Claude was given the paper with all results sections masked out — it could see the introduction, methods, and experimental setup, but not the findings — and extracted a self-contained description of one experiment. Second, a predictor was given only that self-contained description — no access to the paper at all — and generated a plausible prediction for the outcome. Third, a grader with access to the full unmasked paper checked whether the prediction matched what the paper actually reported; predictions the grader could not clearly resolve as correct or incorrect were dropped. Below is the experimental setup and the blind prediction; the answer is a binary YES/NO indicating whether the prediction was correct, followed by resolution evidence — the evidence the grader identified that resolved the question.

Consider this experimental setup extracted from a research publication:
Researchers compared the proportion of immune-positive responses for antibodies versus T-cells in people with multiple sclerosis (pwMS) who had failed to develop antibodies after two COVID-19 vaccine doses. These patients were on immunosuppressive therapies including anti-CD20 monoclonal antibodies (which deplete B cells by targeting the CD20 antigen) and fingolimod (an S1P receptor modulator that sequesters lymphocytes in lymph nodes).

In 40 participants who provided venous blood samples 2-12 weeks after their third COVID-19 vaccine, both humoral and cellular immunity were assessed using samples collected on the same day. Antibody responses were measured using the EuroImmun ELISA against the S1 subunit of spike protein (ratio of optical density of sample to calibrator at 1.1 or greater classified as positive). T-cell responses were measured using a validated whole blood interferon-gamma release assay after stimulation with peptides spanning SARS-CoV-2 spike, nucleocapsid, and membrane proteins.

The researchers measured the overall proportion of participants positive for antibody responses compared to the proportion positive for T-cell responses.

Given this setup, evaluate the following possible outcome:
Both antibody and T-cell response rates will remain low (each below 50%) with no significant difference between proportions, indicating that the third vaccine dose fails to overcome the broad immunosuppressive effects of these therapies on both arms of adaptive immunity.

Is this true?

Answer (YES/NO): NO